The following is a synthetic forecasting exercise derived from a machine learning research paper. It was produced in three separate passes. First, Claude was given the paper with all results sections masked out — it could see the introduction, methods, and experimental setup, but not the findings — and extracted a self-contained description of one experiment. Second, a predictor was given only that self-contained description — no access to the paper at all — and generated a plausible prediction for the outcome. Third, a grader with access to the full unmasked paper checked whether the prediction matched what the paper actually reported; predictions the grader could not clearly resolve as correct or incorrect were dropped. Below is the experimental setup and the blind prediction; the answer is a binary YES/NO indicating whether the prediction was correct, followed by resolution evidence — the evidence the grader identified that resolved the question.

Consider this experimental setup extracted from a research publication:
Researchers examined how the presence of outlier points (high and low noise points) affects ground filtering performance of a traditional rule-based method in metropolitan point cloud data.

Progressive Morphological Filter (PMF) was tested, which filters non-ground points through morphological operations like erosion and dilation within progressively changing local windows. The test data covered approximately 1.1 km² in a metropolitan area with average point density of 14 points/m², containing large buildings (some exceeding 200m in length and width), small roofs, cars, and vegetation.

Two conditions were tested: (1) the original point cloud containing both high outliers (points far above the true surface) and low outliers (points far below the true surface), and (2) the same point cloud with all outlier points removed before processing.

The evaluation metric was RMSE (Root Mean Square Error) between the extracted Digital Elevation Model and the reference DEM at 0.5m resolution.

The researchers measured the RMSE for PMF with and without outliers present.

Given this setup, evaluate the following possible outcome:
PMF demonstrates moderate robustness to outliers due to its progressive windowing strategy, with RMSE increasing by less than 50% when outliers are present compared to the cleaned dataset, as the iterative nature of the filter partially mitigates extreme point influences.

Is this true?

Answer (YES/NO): NO